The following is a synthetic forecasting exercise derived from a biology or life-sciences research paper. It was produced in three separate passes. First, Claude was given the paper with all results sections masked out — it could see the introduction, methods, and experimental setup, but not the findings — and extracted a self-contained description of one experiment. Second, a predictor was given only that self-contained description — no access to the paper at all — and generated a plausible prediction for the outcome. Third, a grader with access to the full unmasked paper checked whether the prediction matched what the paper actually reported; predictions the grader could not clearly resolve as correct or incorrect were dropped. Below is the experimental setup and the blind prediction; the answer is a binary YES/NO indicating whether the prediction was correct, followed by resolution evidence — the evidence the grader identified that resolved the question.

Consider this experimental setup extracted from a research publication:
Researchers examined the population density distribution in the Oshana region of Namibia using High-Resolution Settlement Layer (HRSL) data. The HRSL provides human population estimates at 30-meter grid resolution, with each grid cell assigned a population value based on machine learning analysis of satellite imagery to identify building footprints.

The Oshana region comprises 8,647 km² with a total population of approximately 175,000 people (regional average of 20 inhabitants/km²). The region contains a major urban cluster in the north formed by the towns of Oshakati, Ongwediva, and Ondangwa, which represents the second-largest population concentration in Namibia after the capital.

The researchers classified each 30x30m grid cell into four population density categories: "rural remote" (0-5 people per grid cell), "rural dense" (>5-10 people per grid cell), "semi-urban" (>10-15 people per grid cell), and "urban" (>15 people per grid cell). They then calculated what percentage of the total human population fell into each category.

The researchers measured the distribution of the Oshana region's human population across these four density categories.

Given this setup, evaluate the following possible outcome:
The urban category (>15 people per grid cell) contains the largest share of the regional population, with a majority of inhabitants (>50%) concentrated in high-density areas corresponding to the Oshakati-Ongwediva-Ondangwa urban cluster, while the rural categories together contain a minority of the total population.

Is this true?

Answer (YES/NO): NO